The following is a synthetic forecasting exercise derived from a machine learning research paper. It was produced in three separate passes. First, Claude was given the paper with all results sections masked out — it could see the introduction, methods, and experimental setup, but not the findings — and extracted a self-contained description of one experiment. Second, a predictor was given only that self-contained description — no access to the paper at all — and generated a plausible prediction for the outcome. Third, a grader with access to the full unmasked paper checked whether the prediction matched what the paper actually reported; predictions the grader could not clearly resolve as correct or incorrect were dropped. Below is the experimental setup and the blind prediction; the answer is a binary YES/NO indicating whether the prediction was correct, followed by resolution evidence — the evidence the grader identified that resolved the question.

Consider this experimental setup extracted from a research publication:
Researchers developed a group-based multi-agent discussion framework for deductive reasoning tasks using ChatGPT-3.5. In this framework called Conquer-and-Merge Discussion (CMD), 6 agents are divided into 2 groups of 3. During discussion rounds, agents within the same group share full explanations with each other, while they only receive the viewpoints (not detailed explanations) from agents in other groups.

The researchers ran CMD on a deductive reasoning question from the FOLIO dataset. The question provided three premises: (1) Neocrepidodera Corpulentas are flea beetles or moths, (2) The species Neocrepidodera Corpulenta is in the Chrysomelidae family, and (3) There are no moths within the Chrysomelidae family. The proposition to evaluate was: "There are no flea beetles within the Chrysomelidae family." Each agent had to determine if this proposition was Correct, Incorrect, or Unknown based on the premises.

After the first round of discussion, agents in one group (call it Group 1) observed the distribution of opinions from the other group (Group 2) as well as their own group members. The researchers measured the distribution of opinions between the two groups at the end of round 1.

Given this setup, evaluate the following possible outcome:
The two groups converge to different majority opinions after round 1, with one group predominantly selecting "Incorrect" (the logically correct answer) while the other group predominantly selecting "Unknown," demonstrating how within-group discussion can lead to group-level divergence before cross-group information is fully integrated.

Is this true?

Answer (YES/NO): NO